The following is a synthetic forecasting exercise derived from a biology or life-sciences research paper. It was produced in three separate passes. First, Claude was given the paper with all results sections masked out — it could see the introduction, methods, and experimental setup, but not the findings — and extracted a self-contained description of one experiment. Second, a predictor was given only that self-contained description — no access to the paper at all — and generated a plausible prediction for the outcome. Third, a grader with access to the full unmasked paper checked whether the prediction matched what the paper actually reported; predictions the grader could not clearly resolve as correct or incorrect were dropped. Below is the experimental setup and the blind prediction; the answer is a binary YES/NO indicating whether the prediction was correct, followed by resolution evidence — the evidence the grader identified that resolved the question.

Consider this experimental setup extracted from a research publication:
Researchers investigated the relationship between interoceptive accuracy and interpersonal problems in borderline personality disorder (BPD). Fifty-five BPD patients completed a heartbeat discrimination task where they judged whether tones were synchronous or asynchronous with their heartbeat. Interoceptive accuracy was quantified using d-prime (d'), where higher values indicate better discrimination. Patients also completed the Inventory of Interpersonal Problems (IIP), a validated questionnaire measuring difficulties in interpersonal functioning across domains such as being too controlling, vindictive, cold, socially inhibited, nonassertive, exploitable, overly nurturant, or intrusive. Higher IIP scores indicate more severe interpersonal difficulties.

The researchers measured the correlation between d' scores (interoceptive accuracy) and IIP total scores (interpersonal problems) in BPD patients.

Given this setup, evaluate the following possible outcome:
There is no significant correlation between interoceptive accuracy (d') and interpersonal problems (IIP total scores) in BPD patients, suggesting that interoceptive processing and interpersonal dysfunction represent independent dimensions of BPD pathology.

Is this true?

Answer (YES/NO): NO